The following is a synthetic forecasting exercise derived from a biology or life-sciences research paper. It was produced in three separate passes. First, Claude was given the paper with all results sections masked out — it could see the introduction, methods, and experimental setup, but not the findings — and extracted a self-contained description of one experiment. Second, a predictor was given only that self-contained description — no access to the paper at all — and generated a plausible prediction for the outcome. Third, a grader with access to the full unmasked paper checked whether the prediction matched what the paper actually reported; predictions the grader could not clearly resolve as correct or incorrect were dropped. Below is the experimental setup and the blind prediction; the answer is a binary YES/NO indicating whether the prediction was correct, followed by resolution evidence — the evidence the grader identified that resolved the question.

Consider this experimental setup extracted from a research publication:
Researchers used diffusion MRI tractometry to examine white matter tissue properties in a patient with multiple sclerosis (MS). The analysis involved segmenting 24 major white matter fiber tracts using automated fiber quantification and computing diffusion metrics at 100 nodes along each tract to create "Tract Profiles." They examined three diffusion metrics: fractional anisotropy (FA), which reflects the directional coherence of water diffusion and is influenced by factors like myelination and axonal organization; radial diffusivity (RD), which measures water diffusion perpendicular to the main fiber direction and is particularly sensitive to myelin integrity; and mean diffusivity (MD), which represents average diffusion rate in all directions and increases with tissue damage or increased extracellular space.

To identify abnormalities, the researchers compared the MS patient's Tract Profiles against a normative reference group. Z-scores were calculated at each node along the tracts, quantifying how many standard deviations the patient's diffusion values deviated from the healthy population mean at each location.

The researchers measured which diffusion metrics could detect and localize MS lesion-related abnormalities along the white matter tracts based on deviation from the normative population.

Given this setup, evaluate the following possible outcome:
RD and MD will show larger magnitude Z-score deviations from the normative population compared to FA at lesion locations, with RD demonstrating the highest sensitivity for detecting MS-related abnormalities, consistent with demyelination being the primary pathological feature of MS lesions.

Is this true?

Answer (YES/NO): YES